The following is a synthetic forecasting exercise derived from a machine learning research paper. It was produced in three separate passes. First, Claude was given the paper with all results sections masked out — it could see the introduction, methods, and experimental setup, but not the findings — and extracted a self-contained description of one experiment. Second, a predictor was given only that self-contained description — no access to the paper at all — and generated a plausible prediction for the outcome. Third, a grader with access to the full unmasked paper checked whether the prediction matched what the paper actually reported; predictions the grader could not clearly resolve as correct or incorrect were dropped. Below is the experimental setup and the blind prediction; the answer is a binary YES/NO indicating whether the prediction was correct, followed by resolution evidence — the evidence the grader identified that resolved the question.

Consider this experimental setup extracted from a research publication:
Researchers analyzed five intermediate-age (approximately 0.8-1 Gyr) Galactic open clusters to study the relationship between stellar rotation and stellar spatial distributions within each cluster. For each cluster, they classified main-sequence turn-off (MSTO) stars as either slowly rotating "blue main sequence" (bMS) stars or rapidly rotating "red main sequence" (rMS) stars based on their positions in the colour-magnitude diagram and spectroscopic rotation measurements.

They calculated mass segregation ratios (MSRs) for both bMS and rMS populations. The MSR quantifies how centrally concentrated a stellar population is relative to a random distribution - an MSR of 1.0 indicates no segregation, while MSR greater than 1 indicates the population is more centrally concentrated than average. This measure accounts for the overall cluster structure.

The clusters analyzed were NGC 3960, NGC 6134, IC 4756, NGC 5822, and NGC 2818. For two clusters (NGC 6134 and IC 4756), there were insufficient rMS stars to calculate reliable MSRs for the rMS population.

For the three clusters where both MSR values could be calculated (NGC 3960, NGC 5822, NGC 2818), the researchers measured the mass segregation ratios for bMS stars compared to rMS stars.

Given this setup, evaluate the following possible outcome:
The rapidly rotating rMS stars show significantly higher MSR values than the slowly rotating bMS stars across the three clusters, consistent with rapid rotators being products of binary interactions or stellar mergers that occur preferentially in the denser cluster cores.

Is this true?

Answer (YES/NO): NO